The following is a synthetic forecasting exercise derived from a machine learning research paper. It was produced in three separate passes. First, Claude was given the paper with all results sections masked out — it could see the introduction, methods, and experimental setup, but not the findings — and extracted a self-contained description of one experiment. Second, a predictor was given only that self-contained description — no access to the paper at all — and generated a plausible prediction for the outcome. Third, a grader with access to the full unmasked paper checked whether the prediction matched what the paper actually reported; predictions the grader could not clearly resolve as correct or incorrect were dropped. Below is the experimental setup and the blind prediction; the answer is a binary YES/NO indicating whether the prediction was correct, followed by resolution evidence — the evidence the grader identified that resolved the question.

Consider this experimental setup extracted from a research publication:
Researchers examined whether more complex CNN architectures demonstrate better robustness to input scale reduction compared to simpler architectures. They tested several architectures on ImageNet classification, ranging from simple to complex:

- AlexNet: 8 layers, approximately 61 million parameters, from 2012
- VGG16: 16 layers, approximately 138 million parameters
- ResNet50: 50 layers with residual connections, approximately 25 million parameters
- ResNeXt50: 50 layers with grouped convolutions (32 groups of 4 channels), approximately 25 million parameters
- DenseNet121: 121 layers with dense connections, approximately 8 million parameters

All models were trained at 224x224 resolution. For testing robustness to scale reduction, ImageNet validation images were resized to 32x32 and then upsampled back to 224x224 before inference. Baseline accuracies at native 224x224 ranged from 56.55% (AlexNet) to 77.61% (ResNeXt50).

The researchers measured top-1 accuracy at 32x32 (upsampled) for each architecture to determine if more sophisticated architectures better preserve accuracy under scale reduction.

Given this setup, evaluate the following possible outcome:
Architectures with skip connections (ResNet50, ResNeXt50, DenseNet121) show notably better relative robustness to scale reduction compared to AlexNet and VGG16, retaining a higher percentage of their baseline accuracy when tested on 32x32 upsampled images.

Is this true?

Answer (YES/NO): YES